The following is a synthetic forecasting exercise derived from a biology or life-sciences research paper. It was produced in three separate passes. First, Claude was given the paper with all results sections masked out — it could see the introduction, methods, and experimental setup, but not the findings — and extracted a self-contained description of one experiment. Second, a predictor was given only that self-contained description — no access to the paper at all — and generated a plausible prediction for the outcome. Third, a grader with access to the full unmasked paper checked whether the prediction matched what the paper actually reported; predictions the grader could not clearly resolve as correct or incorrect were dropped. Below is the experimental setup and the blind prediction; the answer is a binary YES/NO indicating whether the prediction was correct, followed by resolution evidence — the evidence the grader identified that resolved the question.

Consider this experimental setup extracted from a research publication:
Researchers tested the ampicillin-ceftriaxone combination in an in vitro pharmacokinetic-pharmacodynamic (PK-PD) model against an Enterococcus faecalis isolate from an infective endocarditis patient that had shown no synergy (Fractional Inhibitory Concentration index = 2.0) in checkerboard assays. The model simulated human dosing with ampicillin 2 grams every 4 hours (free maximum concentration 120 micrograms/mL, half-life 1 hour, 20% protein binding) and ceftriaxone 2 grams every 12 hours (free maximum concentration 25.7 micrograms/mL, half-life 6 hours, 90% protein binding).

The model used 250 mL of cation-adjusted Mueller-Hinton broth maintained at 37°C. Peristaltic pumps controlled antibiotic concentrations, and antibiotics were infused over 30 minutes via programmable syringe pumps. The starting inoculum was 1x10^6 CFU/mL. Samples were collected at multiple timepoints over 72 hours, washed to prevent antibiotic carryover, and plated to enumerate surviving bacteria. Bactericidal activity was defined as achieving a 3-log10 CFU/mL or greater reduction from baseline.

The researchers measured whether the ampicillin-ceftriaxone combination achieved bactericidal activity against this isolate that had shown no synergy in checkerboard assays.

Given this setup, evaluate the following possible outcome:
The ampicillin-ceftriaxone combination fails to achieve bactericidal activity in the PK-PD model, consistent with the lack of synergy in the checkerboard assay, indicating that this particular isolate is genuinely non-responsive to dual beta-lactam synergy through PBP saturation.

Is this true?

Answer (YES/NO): NO